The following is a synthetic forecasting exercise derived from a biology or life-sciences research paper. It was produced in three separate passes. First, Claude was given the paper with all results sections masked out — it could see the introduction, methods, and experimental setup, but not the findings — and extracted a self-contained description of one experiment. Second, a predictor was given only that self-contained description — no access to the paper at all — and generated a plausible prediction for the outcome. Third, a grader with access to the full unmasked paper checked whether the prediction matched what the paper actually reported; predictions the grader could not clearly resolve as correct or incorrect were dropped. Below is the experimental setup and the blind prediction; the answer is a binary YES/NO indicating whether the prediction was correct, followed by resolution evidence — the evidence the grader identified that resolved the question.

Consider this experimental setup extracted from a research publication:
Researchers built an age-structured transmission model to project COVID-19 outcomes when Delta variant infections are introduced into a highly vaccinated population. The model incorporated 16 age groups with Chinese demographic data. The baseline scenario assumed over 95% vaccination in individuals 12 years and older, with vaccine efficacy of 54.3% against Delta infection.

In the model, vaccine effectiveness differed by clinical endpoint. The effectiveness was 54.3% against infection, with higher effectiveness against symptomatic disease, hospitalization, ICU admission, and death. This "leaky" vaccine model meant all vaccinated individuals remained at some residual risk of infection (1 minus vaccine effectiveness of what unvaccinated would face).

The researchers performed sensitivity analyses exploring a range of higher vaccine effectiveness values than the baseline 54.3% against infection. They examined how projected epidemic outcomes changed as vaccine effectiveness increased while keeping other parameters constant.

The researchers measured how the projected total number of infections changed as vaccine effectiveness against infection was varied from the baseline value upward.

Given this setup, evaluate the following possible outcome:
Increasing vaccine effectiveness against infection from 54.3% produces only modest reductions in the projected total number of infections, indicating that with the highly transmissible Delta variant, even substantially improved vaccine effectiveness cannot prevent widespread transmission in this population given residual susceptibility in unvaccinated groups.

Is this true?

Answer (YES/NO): NO